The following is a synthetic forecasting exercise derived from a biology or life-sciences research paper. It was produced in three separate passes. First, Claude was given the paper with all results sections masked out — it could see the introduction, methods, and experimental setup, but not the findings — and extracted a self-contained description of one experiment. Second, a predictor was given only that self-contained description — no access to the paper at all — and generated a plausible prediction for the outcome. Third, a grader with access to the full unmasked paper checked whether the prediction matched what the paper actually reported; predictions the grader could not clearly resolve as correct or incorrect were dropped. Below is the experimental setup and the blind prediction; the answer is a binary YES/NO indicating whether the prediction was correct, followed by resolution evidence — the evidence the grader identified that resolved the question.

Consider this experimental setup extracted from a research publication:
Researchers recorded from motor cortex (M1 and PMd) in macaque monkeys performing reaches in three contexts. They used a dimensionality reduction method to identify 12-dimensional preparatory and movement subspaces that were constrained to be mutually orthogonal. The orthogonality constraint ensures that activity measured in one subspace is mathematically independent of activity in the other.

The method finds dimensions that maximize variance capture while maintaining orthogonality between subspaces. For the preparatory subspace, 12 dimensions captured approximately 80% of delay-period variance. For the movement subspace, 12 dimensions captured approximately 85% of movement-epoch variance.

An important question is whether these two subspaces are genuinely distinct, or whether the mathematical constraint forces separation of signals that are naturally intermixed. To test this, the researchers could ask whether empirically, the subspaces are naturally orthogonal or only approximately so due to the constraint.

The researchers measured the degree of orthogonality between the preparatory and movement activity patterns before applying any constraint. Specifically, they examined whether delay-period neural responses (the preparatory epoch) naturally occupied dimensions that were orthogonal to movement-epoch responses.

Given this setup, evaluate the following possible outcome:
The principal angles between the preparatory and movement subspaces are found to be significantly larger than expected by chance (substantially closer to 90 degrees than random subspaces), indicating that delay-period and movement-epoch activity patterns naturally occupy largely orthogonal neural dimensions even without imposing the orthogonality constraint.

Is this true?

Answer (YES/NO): YES